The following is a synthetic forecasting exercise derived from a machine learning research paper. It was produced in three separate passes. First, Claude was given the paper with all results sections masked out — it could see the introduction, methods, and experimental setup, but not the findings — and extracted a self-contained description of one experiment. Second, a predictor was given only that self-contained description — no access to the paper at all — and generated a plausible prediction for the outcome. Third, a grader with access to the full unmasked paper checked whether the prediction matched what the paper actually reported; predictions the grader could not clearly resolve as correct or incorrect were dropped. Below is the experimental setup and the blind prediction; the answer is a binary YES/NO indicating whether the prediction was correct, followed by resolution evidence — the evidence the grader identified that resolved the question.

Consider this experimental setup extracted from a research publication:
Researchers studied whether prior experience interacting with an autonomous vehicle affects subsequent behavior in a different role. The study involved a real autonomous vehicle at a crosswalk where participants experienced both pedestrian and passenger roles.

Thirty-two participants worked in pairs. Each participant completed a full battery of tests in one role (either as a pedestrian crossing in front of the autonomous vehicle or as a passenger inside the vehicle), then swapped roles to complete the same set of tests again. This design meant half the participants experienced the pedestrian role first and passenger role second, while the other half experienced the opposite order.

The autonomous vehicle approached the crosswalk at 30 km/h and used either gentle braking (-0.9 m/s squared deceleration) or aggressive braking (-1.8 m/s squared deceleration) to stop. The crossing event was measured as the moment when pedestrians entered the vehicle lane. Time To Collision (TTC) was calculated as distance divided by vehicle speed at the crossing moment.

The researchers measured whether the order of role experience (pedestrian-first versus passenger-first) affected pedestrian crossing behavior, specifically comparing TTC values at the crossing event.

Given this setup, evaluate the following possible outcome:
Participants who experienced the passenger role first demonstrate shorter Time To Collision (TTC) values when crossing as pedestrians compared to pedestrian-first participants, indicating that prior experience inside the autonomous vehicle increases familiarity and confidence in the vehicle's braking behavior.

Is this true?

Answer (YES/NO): NO